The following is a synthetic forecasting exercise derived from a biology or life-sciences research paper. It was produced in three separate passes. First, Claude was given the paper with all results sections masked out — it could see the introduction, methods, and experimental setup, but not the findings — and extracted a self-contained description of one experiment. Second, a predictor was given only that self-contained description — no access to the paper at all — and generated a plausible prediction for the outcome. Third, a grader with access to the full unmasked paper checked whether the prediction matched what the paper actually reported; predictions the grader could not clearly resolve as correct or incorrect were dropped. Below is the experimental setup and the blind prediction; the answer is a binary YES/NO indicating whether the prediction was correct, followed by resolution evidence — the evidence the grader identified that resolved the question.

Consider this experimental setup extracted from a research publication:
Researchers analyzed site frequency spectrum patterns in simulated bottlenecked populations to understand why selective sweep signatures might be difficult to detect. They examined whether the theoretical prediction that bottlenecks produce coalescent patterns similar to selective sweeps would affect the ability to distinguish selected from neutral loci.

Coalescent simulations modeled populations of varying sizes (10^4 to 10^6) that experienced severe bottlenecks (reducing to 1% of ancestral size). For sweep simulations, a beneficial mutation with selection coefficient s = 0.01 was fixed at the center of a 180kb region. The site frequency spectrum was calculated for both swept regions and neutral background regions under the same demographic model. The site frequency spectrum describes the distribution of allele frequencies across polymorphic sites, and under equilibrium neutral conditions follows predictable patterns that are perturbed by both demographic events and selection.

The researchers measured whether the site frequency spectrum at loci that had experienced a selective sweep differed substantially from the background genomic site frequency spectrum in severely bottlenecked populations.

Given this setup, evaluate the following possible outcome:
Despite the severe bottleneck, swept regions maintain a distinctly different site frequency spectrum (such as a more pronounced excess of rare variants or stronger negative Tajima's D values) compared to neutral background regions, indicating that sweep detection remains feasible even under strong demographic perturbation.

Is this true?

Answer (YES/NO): NO